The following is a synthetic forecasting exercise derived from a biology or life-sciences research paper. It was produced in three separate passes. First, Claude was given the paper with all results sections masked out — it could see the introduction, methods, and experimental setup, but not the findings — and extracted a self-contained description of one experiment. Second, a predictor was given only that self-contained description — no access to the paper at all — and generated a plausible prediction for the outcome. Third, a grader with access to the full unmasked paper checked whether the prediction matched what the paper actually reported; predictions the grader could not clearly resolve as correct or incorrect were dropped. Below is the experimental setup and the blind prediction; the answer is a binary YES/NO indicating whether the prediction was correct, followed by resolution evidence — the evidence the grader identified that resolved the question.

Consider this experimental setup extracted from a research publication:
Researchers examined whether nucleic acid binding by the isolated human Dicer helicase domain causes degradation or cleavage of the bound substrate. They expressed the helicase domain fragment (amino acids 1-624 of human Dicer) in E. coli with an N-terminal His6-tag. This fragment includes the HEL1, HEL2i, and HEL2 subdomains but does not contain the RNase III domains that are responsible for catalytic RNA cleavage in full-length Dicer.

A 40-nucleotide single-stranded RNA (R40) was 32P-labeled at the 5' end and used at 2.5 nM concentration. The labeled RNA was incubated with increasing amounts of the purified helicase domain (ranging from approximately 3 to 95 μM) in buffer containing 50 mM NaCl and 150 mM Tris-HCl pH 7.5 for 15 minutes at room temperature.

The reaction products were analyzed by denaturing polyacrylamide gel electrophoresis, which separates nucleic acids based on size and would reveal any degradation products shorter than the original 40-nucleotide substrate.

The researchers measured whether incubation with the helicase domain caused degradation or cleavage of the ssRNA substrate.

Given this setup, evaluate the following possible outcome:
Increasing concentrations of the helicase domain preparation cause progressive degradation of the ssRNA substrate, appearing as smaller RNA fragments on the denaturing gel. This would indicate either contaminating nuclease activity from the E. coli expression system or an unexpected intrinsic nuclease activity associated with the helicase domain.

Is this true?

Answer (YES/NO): NO